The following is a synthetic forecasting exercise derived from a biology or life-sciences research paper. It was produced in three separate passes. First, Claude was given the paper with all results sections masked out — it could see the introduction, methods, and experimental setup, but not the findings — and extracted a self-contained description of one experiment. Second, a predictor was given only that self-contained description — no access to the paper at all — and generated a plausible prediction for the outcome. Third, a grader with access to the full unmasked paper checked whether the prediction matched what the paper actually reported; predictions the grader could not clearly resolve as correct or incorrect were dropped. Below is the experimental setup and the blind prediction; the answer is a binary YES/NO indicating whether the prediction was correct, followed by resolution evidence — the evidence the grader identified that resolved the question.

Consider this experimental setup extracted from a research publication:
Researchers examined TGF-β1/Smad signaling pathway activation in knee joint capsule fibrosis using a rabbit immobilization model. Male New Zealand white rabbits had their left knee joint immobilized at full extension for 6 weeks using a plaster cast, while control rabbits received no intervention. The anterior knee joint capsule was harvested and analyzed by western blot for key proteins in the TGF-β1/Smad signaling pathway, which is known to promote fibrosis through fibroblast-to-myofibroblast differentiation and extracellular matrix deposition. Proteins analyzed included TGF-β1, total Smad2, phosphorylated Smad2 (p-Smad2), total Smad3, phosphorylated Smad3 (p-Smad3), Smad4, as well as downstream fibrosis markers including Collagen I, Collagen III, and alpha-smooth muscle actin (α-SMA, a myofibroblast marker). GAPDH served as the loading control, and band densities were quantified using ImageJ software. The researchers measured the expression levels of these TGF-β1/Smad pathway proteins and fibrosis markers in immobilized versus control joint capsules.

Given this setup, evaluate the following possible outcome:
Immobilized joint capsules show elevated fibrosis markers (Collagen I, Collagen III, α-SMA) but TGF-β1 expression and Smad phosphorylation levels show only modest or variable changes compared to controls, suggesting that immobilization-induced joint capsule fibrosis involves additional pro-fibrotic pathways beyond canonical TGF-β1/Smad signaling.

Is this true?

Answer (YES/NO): NO